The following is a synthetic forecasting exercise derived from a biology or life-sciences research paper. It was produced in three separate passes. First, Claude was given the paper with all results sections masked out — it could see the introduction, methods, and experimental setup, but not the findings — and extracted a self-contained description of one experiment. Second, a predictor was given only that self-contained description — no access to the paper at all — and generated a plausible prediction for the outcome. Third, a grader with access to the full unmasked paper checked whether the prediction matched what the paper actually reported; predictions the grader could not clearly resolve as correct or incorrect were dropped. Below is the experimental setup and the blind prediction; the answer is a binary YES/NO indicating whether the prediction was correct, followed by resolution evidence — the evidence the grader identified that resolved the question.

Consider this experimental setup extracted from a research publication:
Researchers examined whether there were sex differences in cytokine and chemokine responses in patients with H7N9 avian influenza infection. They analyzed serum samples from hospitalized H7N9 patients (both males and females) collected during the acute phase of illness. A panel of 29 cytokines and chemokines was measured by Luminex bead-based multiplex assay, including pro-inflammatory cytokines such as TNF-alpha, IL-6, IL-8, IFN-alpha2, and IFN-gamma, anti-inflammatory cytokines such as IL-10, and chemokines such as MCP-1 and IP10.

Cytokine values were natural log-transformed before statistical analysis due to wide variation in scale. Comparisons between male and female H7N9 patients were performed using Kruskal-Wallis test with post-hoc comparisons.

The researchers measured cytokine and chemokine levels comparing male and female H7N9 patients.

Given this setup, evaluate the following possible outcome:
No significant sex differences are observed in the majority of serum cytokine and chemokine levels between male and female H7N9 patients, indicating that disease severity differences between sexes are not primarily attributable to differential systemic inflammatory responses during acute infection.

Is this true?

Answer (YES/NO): YES